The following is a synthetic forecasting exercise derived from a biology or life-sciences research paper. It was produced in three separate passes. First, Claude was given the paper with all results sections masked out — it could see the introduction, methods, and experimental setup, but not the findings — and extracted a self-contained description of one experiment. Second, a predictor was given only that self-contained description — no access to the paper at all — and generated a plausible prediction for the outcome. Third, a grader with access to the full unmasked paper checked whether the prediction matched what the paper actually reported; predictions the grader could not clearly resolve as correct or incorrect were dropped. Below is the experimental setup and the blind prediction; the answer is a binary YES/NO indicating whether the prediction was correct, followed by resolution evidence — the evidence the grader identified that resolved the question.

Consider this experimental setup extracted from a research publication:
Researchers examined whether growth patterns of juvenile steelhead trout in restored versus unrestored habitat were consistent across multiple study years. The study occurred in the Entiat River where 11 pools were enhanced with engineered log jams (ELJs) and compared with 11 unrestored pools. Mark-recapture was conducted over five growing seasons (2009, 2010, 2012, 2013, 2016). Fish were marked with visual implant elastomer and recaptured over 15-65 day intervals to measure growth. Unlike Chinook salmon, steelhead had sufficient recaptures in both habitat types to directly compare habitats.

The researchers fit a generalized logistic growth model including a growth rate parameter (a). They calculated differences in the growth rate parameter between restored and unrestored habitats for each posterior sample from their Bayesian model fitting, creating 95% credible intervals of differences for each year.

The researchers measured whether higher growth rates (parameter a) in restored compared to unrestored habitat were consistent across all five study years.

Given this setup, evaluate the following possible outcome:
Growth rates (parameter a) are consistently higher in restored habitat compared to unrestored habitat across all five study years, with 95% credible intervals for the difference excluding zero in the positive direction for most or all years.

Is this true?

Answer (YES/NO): NO